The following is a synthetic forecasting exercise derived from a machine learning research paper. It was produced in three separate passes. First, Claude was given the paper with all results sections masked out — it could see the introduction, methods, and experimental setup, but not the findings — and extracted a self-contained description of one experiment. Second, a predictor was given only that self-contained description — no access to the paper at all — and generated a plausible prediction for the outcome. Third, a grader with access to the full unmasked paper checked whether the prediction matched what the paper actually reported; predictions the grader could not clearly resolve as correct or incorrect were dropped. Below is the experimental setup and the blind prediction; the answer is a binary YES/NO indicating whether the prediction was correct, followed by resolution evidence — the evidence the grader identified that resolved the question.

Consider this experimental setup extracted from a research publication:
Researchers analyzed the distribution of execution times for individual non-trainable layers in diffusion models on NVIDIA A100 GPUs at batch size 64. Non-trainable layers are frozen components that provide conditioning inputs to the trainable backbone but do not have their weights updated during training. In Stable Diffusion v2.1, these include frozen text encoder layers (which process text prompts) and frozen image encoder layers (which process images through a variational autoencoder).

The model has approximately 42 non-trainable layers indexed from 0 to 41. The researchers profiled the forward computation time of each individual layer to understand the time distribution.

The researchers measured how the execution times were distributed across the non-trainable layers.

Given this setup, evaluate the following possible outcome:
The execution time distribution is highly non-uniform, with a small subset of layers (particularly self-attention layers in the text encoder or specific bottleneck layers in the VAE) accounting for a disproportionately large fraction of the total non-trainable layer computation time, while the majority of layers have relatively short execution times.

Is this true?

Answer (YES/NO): NO